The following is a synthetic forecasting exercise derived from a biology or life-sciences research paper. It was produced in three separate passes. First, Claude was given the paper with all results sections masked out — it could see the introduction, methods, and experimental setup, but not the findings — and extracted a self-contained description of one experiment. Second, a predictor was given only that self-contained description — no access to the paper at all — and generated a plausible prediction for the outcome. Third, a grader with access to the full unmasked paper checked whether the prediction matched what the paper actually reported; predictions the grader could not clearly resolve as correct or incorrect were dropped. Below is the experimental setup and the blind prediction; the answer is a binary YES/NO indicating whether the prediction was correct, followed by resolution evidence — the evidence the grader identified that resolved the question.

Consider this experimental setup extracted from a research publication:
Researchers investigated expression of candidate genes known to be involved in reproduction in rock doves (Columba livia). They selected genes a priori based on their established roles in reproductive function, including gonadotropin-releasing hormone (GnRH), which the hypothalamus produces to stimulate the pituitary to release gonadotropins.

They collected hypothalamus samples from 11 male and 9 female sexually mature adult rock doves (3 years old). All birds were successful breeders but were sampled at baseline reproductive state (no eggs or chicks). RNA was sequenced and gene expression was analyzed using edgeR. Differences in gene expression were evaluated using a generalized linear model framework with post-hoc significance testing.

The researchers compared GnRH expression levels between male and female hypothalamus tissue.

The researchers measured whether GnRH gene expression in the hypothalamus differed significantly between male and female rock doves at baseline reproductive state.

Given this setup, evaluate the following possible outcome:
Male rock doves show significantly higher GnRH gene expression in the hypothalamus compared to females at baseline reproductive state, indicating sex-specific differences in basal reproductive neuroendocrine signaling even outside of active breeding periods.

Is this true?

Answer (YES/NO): NO